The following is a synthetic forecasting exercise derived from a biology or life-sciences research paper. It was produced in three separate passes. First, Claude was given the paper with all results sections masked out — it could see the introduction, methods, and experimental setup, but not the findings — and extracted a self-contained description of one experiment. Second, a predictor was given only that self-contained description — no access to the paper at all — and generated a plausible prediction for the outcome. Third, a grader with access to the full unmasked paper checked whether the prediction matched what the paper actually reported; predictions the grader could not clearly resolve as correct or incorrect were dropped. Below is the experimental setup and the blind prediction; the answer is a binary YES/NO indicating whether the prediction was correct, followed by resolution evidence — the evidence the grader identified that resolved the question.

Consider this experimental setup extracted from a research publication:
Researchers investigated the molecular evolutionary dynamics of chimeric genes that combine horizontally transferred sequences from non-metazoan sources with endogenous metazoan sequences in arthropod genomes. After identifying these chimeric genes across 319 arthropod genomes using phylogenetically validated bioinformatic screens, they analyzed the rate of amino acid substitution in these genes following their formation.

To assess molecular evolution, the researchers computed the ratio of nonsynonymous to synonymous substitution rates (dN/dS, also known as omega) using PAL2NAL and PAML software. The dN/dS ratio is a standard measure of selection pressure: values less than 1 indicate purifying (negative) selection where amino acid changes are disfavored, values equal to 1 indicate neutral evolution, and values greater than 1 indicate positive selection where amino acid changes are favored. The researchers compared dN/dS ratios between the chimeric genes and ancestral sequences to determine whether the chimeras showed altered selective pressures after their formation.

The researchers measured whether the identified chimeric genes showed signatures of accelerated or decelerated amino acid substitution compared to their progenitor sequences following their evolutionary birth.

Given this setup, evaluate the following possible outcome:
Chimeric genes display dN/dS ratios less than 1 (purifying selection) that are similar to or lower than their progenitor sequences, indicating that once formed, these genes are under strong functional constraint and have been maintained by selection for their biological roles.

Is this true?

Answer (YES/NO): NO